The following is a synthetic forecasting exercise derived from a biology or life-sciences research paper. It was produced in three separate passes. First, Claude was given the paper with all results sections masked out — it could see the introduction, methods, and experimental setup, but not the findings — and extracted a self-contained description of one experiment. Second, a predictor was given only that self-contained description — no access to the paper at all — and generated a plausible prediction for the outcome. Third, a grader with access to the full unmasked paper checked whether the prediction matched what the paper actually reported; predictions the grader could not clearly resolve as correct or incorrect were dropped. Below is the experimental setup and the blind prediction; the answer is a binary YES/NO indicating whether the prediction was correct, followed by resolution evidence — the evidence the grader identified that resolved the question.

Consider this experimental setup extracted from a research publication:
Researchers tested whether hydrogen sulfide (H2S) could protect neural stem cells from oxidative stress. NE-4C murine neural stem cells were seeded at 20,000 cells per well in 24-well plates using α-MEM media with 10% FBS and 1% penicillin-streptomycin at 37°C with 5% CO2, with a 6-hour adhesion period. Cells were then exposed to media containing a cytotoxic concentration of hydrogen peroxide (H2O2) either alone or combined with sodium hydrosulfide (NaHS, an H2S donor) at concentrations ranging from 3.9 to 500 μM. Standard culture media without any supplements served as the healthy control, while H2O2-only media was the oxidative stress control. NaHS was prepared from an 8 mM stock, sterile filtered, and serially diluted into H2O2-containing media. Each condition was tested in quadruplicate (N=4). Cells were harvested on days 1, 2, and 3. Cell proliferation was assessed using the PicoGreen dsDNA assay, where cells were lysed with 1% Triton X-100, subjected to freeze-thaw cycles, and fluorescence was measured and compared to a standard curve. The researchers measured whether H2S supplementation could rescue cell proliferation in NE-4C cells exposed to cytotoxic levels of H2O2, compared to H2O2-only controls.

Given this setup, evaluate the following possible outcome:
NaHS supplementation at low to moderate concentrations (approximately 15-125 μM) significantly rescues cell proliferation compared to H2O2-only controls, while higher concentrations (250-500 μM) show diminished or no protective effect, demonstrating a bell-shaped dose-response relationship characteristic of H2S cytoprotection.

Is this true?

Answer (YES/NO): NO